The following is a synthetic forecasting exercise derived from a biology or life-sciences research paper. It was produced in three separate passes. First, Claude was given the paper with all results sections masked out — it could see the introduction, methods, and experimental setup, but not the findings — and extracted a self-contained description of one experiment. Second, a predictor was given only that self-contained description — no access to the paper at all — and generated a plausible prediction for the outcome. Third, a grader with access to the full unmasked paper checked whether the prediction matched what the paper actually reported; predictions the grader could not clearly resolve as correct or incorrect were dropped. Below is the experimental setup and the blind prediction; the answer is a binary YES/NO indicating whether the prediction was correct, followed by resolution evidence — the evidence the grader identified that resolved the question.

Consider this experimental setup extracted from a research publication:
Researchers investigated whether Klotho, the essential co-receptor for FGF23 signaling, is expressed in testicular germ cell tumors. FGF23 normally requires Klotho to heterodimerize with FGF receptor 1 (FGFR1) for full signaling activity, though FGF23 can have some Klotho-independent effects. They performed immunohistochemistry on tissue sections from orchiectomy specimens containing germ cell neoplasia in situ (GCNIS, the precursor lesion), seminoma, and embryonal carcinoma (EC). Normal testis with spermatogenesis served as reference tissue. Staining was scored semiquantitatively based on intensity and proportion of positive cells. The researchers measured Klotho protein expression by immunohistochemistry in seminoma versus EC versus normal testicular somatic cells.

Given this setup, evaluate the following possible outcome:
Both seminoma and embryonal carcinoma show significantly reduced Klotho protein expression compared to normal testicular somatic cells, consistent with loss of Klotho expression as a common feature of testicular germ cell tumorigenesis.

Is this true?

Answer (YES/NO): NO